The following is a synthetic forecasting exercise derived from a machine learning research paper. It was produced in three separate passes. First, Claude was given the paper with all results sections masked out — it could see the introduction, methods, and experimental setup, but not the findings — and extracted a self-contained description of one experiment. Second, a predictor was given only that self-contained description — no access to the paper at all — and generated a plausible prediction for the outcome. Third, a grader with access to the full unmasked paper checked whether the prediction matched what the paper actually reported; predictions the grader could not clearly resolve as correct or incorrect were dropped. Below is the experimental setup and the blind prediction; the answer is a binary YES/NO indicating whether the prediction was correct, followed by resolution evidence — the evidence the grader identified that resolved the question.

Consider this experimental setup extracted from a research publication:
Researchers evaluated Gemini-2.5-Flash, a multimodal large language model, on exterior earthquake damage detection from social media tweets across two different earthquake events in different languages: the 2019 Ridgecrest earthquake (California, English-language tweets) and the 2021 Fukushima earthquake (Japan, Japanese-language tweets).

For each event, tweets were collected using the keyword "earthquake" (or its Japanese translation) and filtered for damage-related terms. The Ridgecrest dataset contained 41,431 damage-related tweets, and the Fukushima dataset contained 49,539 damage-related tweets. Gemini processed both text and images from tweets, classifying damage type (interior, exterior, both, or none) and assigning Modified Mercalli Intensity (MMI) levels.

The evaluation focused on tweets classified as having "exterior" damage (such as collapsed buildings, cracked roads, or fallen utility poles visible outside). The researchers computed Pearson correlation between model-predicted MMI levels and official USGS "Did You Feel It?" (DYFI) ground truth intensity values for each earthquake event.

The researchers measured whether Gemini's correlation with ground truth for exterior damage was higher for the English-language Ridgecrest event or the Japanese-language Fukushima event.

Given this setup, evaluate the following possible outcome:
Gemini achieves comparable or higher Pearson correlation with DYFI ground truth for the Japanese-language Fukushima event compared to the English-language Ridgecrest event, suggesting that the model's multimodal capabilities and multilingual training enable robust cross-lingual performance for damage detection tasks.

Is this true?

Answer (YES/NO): YES